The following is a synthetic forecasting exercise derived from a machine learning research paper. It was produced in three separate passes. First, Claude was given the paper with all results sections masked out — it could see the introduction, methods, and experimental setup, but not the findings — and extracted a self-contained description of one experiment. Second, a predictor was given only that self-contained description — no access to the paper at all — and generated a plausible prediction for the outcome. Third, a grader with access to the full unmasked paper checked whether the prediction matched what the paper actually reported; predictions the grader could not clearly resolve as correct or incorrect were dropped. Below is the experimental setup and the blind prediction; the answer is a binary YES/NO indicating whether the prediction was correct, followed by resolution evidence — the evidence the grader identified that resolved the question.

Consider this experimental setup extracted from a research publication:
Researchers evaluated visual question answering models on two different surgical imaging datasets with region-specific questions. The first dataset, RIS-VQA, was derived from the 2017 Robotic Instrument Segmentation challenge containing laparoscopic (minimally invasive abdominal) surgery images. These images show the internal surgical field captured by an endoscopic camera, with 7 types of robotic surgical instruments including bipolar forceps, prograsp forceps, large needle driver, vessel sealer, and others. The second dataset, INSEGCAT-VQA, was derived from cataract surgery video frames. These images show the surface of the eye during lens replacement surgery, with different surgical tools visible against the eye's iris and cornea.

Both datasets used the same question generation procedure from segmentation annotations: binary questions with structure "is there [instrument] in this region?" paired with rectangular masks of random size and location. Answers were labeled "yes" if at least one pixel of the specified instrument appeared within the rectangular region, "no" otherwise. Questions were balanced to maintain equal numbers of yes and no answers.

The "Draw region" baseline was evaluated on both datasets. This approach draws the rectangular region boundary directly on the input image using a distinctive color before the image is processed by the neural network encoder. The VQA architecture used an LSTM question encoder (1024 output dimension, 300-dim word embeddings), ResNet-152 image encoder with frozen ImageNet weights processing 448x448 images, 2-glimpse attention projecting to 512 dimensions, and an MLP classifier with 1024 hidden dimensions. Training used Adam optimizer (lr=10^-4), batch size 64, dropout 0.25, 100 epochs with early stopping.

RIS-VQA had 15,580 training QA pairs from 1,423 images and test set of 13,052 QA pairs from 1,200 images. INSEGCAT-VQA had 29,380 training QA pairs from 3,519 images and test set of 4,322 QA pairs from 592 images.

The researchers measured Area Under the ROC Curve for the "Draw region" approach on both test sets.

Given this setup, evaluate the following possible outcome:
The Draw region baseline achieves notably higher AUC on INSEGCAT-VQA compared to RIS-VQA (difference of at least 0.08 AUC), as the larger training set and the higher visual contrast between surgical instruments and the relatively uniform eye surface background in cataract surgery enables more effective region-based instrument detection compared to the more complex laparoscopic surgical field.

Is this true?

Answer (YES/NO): NO